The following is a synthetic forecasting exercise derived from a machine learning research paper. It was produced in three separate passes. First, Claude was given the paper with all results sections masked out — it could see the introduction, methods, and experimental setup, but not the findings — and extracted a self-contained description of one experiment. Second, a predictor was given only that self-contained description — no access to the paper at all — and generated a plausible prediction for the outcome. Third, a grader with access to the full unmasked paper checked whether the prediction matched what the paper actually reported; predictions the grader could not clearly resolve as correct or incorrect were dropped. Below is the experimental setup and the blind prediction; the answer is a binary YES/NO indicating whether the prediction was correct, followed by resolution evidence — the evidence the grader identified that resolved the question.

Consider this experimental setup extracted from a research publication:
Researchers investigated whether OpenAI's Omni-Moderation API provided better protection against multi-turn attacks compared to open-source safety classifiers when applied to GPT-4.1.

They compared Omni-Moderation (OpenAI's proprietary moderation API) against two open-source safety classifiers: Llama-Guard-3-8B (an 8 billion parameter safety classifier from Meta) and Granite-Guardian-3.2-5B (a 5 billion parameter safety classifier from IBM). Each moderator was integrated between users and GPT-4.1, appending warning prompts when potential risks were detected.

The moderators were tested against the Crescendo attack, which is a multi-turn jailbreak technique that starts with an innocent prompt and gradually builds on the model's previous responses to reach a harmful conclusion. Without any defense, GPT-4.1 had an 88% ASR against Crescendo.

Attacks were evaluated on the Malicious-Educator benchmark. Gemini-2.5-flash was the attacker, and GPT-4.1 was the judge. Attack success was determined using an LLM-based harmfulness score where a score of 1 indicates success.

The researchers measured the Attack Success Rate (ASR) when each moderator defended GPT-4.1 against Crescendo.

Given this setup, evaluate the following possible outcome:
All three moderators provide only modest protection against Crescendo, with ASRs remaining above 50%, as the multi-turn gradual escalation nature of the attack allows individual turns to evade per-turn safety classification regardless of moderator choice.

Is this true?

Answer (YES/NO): YES